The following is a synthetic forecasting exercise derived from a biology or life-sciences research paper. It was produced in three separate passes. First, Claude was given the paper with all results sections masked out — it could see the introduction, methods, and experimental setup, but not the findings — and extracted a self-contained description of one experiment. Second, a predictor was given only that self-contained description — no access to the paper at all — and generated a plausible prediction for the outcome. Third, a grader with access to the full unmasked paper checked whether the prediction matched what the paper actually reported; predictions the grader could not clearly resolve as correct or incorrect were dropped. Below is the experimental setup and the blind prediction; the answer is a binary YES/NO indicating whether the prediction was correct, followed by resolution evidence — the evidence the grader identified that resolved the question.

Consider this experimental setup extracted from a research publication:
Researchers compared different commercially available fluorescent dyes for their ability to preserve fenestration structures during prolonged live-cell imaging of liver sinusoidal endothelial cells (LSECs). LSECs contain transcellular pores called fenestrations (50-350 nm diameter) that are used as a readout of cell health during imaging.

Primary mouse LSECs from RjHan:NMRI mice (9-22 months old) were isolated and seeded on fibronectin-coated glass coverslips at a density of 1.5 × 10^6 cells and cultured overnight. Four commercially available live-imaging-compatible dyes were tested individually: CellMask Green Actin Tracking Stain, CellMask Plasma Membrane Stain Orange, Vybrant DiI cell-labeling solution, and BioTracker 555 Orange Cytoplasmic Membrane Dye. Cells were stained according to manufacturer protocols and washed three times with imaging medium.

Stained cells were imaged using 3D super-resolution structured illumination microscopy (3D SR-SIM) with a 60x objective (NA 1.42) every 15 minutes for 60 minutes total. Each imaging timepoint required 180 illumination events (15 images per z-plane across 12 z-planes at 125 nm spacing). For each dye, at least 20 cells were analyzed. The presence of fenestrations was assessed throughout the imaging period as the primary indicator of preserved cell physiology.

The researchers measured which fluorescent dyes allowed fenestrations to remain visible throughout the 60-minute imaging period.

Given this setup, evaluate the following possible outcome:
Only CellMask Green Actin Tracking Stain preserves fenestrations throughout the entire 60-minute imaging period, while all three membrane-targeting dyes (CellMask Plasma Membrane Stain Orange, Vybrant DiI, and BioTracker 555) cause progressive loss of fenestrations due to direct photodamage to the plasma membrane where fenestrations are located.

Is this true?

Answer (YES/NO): NO